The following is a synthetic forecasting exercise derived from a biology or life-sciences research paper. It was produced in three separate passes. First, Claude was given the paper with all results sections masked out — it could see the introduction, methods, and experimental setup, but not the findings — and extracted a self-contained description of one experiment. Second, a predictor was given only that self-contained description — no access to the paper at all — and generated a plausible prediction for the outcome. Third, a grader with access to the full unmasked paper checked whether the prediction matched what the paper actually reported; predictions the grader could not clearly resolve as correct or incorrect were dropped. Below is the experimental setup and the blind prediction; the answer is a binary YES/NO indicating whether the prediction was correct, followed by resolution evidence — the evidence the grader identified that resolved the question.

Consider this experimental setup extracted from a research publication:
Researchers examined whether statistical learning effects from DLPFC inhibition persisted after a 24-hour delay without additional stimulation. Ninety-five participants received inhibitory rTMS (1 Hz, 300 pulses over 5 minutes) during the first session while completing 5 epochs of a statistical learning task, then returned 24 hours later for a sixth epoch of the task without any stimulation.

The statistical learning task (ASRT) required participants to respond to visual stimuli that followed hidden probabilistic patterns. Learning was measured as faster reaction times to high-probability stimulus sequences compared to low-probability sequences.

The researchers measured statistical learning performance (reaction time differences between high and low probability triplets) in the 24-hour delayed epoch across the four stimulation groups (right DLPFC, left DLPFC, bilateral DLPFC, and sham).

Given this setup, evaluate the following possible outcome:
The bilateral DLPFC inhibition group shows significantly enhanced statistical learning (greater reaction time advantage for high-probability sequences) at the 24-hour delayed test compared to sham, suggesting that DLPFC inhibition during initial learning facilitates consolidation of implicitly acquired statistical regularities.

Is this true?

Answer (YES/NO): YES